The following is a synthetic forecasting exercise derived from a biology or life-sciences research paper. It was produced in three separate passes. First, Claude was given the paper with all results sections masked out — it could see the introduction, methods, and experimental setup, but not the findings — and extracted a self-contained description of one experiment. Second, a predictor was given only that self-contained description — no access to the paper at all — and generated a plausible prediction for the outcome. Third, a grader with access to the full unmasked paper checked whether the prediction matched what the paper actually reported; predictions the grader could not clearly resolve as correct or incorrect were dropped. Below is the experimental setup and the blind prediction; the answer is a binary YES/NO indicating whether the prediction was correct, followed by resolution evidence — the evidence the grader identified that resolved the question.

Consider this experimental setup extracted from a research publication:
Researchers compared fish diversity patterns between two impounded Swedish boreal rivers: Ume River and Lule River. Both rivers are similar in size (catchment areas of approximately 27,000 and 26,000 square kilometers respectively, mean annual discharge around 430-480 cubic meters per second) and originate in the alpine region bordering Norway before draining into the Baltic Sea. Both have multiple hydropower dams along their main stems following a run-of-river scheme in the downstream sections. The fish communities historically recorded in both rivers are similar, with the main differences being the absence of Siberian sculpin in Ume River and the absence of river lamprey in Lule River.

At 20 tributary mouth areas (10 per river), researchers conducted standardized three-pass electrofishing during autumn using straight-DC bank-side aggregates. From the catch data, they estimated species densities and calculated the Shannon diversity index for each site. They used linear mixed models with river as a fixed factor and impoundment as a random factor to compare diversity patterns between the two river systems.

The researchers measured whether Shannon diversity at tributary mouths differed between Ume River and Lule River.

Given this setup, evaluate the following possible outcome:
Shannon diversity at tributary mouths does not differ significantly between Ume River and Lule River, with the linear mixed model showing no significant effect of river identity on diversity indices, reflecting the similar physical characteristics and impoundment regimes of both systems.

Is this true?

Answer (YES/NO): YES